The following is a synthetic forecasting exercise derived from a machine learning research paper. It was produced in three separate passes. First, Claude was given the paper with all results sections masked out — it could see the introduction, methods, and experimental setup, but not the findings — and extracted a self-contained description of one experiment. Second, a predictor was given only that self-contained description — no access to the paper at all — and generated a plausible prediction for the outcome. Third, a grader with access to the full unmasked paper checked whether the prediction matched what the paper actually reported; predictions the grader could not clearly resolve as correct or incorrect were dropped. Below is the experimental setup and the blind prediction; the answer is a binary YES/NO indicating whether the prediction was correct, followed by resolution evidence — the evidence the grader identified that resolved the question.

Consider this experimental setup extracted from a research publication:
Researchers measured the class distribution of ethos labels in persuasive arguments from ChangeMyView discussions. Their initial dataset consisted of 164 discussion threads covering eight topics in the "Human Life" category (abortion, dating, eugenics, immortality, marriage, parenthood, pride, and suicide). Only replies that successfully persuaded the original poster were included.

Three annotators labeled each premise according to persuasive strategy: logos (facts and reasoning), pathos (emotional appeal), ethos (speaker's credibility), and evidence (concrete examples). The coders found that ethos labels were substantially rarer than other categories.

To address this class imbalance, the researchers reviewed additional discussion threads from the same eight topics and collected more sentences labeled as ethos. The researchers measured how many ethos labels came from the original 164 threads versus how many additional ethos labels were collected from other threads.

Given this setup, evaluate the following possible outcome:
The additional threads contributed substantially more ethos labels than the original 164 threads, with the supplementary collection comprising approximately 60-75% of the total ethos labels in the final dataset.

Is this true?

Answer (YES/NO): NO